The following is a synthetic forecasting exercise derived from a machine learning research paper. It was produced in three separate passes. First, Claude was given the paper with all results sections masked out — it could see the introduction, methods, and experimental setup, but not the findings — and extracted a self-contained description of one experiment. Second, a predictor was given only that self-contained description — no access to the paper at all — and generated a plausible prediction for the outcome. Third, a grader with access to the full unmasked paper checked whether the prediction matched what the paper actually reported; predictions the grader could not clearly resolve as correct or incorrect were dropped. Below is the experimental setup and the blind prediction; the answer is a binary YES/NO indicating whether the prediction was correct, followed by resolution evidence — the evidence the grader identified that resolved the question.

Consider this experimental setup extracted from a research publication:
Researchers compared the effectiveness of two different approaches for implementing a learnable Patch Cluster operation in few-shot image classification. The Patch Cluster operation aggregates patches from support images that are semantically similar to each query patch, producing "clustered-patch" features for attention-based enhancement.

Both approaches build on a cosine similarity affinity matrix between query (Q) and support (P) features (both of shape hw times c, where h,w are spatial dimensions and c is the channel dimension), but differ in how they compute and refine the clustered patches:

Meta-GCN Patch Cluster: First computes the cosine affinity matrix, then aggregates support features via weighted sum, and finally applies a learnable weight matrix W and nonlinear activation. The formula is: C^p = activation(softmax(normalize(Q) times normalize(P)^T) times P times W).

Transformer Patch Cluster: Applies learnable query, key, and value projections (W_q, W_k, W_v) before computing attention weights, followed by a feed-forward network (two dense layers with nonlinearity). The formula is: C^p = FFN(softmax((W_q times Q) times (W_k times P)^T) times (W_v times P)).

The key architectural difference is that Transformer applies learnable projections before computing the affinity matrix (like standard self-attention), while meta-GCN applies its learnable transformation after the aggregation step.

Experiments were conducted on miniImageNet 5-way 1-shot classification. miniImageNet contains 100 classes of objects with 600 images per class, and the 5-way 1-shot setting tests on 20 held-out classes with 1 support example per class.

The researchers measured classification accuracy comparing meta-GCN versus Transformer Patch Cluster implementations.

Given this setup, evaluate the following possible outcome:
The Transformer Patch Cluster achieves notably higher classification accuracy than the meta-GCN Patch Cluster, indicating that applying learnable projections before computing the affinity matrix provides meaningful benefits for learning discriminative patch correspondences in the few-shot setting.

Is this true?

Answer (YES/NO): NO